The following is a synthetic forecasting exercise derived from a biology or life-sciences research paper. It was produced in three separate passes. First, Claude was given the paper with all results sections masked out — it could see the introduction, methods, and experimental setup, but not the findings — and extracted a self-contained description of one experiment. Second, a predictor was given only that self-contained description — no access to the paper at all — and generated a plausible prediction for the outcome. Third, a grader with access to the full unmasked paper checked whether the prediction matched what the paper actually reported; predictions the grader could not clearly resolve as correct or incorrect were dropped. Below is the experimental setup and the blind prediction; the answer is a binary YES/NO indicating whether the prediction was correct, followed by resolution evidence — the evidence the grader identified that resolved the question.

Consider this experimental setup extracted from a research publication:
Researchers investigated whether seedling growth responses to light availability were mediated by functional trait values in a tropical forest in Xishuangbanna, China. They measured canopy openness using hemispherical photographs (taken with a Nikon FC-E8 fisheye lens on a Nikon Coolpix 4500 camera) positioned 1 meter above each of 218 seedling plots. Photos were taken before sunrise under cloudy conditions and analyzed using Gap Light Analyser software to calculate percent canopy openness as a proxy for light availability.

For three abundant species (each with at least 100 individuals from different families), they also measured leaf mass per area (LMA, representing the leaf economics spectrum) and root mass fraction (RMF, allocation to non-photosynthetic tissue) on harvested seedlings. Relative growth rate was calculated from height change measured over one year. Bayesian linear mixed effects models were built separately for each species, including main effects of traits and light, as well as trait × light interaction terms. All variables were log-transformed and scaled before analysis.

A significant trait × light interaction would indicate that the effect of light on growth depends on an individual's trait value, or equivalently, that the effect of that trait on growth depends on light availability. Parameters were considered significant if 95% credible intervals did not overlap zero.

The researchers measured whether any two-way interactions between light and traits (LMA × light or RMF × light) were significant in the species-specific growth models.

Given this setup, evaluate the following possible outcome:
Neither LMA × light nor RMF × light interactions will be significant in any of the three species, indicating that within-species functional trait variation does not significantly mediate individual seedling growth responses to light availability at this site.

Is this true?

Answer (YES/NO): NO